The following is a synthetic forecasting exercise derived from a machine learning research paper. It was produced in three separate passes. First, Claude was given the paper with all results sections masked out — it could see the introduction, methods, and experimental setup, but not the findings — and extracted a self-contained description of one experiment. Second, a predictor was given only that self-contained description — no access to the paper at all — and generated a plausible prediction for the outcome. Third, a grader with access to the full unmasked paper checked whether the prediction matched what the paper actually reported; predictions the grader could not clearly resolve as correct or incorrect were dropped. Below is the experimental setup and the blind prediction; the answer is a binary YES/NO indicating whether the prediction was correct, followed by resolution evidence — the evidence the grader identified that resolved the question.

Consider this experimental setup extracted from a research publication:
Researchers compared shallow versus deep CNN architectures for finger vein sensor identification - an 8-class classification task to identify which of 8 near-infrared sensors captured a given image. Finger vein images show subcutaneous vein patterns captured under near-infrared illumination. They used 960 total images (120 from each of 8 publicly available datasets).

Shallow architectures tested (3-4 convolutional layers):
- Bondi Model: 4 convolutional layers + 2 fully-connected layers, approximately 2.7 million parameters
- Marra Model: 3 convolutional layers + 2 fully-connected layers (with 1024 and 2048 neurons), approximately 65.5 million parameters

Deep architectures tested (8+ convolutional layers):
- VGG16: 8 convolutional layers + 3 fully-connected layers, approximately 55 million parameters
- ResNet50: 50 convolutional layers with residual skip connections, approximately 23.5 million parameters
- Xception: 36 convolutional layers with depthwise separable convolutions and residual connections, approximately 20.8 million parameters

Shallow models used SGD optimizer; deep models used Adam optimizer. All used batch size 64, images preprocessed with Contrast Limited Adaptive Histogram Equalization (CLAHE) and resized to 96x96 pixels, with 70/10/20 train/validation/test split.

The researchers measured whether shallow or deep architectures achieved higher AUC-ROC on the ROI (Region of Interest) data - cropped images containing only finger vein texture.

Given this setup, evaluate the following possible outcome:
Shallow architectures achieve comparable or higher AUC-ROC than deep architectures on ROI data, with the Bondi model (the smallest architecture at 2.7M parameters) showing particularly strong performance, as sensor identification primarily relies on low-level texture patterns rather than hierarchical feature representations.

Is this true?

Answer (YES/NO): NO